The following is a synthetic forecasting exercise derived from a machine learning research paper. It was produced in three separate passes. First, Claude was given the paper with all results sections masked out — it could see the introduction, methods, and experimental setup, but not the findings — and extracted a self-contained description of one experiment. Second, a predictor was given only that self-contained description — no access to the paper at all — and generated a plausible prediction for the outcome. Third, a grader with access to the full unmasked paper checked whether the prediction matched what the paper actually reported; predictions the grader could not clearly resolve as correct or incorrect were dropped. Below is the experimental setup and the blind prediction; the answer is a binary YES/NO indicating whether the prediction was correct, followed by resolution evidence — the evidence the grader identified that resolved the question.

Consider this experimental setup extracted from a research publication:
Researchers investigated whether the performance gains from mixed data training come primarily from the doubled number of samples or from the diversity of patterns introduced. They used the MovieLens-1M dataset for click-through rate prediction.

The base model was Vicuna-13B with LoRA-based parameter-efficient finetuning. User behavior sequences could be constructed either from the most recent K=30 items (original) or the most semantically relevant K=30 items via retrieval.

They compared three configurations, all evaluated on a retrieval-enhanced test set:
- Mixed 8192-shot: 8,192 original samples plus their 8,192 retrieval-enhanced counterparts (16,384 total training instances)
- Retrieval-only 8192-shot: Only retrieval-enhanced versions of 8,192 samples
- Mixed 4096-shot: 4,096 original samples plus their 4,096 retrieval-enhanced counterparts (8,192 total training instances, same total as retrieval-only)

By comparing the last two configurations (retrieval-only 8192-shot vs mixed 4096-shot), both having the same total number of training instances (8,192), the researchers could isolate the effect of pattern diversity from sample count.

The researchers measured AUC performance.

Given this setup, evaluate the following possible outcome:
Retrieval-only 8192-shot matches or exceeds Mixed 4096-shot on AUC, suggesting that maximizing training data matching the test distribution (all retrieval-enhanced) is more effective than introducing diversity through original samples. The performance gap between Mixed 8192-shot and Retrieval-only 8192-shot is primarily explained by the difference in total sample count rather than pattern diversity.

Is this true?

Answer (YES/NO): NO